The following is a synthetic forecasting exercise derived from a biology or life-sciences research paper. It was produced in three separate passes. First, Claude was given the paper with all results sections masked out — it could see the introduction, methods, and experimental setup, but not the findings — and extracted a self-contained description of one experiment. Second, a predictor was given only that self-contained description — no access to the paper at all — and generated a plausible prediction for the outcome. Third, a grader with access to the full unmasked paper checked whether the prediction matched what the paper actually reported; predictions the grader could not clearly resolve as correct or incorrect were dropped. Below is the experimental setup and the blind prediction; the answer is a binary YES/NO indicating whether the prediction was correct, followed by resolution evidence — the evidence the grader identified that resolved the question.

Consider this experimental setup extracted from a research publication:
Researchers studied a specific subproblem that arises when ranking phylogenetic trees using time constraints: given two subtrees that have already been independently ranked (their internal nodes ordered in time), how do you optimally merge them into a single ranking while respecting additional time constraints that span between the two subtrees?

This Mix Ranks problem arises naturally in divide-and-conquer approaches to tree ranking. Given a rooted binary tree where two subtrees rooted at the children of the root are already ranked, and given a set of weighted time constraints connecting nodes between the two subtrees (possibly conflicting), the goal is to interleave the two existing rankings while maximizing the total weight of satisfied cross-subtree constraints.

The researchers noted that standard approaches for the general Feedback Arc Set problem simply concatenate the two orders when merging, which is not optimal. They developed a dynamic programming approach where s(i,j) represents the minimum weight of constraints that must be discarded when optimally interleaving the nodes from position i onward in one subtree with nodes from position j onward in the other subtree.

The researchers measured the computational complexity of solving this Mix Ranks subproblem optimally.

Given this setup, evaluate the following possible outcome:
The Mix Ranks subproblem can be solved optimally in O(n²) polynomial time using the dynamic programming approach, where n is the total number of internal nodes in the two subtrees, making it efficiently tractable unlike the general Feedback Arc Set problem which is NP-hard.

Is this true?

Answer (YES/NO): NO